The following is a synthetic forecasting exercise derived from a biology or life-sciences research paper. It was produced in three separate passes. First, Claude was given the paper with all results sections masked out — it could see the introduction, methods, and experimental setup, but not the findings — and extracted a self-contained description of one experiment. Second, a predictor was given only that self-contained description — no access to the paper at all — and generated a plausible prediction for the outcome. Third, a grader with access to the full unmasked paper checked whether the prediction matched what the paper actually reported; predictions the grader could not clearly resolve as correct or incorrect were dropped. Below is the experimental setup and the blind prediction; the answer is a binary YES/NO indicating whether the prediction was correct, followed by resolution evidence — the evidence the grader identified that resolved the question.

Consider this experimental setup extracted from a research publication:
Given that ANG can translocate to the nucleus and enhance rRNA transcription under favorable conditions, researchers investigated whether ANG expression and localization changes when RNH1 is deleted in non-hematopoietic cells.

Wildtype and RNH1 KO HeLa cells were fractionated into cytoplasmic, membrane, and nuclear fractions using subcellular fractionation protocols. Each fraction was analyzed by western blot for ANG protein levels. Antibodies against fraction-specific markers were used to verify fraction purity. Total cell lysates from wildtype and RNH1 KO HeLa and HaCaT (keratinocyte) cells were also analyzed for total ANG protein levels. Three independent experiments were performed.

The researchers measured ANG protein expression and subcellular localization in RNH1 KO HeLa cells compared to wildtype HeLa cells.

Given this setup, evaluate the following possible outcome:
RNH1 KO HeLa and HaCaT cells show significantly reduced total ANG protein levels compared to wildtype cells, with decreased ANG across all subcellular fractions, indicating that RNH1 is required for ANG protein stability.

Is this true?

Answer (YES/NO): NO